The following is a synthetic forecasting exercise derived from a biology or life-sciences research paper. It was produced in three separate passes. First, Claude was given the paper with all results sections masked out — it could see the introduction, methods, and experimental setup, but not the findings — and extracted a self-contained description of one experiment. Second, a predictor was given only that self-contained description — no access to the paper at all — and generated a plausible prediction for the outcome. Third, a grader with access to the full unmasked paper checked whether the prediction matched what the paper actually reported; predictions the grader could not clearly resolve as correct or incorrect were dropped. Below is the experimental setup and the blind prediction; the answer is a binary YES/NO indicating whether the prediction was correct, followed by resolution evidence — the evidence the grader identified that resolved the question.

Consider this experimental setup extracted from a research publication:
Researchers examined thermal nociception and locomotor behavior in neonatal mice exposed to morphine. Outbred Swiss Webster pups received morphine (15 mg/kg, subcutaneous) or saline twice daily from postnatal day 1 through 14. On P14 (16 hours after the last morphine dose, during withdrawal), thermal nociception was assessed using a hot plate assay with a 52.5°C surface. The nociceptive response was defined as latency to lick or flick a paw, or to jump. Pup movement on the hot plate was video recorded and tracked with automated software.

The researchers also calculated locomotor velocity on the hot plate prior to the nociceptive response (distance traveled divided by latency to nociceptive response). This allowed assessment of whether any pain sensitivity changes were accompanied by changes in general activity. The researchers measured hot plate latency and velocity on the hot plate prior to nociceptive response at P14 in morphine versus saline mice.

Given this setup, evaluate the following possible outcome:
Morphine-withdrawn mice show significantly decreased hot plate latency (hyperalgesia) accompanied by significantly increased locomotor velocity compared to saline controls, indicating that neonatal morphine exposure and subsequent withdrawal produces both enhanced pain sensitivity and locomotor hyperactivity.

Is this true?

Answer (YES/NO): NO